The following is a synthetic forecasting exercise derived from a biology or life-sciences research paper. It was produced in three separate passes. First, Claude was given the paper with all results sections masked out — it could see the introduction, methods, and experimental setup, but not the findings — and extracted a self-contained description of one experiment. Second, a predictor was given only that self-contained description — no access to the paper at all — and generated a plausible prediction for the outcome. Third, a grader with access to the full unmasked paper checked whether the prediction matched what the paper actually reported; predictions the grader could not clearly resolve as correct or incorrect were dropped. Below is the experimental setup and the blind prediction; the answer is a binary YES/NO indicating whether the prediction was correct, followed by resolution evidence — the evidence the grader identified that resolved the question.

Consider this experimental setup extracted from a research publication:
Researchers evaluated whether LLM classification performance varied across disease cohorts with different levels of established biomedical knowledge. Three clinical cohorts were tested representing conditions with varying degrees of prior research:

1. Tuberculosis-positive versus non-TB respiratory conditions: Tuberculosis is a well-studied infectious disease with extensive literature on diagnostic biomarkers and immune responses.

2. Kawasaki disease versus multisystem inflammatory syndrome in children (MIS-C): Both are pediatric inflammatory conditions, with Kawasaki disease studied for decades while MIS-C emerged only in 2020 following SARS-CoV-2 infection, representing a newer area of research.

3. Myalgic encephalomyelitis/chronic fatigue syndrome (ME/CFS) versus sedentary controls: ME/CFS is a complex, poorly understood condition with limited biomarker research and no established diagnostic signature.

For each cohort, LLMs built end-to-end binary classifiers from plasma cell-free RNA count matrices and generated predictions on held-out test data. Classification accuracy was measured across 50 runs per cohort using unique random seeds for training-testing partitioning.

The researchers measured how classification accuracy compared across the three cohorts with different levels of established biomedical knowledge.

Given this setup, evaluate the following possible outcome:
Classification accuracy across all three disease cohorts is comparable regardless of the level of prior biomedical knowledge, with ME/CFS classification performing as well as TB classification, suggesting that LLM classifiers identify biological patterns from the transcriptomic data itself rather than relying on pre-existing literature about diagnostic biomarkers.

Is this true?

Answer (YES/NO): NO